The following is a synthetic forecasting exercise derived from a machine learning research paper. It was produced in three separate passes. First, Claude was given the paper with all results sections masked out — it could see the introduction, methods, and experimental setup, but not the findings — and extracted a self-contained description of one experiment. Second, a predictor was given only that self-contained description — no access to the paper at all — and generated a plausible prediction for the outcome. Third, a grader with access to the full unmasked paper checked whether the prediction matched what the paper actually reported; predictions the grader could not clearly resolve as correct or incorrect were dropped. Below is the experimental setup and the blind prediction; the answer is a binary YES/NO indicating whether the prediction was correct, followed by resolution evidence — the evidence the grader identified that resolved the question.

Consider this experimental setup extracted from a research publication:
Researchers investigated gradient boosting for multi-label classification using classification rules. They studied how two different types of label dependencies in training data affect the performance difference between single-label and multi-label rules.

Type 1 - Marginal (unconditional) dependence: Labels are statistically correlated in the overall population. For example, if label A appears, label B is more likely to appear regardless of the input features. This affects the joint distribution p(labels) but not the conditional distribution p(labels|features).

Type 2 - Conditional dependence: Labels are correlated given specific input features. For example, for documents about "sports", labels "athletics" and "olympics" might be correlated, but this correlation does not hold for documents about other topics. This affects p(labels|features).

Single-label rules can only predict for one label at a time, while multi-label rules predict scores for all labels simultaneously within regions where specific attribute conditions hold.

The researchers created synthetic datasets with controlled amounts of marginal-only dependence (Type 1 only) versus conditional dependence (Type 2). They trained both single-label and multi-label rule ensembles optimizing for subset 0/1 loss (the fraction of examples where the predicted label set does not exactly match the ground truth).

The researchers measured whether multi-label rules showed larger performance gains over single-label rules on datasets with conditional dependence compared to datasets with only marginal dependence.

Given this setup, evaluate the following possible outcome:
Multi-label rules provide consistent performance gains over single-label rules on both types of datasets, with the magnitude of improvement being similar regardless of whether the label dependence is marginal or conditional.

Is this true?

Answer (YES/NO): NO